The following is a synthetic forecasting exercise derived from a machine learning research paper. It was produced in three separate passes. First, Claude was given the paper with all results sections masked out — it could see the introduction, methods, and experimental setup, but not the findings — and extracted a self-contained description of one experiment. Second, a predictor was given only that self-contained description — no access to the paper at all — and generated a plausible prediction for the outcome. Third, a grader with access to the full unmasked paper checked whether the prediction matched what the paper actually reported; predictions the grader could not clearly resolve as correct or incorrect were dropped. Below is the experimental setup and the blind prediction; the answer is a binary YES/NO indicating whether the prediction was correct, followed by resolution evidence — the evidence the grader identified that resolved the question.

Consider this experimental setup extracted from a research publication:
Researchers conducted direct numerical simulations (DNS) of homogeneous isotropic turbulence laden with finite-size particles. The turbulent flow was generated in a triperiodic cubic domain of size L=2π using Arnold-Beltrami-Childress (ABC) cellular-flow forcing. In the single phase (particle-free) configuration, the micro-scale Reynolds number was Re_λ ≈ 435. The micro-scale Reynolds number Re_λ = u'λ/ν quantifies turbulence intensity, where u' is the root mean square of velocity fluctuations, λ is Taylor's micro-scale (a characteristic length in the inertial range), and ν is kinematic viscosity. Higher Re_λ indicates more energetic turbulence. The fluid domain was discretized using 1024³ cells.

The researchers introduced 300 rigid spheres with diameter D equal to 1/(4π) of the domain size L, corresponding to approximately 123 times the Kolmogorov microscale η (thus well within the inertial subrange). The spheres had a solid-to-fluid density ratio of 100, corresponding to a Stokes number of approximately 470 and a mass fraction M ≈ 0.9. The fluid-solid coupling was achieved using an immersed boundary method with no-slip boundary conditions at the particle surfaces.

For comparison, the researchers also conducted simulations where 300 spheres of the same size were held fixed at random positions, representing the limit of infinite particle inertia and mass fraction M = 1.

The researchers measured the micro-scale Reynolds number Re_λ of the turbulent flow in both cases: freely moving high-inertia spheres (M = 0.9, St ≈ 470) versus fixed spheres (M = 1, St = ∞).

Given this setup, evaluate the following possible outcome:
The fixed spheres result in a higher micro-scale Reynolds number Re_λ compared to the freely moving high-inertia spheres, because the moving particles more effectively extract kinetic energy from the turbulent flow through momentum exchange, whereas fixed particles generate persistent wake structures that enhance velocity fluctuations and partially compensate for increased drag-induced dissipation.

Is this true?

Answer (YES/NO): NO